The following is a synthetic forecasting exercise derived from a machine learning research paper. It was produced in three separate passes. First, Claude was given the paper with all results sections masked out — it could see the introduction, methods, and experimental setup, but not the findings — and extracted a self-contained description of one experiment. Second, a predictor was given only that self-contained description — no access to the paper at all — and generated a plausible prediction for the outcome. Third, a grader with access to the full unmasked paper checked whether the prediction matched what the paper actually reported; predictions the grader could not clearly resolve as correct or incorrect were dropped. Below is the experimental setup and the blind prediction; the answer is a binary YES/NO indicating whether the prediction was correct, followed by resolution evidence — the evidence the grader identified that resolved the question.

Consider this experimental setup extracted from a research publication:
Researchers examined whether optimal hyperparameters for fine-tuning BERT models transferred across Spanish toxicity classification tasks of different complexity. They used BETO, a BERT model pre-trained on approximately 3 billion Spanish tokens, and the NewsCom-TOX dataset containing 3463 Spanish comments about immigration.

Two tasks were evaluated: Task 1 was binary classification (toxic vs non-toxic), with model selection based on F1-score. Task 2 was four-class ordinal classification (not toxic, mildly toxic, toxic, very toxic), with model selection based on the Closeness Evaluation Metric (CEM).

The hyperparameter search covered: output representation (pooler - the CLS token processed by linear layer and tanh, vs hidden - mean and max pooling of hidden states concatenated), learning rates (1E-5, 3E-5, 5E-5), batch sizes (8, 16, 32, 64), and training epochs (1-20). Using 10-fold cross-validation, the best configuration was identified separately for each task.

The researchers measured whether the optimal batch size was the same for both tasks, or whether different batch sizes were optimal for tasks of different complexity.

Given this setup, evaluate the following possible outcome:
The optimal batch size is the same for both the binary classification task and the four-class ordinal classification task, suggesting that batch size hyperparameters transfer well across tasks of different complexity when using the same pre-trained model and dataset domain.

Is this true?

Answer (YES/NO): NO